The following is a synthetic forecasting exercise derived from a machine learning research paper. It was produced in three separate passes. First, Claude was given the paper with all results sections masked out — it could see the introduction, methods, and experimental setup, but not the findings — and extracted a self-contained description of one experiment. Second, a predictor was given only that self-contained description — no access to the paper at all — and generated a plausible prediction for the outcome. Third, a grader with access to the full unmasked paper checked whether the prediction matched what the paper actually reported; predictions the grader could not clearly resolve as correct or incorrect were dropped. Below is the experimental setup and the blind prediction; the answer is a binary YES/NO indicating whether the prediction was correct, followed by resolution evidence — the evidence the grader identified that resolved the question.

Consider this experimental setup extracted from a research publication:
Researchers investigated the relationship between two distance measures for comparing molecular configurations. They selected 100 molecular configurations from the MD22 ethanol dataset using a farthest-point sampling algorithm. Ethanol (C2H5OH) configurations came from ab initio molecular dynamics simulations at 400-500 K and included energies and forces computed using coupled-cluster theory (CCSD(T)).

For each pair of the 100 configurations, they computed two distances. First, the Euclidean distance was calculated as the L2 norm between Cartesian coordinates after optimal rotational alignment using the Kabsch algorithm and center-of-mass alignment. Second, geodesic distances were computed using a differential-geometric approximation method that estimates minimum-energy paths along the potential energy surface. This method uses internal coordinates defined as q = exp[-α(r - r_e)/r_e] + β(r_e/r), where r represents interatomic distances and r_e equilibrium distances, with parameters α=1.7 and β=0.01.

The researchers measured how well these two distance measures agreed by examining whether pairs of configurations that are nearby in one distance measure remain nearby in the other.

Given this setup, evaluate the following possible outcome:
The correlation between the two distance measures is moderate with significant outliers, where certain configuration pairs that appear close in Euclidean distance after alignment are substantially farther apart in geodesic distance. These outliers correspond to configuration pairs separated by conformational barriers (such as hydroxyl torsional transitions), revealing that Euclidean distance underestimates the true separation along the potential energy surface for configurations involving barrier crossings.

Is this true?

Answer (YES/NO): NO